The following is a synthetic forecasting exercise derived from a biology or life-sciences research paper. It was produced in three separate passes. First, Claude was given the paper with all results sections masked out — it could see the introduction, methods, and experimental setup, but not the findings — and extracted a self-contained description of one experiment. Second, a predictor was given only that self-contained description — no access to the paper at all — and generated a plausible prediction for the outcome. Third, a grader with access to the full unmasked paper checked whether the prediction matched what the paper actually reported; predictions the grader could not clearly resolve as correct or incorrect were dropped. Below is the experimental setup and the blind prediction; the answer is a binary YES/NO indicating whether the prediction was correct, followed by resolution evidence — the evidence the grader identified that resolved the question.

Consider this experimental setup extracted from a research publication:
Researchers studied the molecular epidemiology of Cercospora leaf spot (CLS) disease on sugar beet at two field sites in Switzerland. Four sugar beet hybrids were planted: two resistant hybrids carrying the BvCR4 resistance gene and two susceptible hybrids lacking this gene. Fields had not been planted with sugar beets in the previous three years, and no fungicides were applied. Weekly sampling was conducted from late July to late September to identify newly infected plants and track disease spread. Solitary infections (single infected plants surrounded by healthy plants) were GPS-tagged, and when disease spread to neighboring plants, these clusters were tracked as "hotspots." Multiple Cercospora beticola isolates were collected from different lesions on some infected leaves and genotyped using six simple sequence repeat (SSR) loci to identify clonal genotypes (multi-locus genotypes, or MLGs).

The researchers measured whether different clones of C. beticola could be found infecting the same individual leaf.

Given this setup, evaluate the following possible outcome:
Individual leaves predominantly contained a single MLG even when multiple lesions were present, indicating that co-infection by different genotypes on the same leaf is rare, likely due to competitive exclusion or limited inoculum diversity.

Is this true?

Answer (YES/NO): NO